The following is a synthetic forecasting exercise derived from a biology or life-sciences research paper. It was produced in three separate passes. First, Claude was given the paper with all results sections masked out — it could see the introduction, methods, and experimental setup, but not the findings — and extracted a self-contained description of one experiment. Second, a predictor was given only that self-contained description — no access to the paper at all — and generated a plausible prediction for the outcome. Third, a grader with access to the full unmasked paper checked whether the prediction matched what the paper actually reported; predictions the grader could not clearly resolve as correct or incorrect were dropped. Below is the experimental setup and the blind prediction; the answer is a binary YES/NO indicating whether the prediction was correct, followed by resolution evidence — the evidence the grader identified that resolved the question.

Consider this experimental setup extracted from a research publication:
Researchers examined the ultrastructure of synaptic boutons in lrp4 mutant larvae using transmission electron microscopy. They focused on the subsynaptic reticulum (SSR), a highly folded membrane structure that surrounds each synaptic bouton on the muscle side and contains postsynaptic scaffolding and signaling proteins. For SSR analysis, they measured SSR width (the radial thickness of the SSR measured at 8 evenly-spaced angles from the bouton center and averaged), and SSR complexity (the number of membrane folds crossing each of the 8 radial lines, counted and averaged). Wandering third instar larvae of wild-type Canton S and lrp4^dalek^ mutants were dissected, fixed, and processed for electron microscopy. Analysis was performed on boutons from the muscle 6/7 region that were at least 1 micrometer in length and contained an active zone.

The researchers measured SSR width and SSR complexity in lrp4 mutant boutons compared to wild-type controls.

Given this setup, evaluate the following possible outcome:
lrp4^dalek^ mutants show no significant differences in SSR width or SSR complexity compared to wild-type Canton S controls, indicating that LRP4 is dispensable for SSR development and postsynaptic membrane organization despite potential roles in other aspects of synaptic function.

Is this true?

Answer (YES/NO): NO